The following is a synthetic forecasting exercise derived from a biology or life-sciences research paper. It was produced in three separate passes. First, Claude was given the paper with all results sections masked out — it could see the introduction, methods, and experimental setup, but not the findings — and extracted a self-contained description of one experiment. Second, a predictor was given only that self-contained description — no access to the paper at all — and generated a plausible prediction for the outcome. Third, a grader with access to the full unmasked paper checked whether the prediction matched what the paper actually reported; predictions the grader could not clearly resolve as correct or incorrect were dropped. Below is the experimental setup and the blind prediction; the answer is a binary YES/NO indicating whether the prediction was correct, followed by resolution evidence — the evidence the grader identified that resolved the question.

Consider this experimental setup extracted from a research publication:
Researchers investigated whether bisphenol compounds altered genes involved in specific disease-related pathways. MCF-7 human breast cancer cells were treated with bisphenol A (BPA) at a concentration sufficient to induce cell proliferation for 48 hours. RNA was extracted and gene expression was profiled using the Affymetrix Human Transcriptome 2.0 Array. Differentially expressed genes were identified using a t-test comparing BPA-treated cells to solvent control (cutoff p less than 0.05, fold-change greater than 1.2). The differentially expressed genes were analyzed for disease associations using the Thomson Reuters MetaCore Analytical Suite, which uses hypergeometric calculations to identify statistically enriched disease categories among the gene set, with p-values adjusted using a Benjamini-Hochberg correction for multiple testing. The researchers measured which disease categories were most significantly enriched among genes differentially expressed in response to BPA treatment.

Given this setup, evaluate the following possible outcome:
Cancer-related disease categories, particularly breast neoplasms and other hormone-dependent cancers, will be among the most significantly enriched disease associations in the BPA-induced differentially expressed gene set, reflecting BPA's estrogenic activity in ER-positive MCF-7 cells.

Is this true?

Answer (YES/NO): YES